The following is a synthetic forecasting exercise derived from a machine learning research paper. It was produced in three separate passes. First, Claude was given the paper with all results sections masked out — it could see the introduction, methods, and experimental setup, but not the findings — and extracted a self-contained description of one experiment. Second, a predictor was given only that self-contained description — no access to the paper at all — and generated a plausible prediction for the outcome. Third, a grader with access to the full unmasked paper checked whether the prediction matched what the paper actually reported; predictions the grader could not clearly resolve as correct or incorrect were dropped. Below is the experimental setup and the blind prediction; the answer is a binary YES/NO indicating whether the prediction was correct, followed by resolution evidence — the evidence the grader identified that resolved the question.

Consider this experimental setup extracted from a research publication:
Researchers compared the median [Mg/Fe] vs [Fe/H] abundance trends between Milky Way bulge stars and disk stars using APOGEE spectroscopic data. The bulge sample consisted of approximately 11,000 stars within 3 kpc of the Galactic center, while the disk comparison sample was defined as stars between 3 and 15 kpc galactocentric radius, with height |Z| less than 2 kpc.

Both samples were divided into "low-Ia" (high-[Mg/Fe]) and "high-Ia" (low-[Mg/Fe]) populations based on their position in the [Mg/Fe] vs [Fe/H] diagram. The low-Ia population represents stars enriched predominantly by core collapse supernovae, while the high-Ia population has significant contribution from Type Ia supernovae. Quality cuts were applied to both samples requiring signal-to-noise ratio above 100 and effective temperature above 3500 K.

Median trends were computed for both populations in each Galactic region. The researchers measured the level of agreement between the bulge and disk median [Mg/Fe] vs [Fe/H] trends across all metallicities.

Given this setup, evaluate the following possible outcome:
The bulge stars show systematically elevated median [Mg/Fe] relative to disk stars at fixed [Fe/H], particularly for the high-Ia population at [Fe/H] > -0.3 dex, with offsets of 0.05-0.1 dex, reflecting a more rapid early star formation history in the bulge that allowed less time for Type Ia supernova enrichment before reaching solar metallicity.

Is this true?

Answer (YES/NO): NO